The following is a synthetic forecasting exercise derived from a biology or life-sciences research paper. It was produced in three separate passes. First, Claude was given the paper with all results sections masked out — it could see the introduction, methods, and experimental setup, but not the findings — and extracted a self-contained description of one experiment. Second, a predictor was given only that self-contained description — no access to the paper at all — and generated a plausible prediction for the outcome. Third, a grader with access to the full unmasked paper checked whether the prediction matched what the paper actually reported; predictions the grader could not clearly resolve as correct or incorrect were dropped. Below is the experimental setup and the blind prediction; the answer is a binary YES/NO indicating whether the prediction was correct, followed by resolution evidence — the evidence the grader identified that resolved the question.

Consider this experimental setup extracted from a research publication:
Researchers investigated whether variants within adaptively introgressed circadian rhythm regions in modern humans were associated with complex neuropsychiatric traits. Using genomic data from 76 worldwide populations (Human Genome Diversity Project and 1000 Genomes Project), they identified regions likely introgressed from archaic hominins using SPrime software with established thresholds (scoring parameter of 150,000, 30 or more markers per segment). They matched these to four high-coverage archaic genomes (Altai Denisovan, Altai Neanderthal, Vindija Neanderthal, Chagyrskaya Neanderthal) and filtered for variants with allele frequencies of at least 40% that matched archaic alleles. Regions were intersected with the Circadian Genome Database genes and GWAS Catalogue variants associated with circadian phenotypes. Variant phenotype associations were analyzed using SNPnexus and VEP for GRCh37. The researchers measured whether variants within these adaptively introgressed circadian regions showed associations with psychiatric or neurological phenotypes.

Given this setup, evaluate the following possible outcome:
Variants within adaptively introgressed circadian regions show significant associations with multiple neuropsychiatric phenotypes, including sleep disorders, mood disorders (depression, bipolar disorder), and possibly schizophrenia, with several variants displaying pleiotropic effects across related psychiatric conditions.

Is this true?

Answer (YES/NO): YES